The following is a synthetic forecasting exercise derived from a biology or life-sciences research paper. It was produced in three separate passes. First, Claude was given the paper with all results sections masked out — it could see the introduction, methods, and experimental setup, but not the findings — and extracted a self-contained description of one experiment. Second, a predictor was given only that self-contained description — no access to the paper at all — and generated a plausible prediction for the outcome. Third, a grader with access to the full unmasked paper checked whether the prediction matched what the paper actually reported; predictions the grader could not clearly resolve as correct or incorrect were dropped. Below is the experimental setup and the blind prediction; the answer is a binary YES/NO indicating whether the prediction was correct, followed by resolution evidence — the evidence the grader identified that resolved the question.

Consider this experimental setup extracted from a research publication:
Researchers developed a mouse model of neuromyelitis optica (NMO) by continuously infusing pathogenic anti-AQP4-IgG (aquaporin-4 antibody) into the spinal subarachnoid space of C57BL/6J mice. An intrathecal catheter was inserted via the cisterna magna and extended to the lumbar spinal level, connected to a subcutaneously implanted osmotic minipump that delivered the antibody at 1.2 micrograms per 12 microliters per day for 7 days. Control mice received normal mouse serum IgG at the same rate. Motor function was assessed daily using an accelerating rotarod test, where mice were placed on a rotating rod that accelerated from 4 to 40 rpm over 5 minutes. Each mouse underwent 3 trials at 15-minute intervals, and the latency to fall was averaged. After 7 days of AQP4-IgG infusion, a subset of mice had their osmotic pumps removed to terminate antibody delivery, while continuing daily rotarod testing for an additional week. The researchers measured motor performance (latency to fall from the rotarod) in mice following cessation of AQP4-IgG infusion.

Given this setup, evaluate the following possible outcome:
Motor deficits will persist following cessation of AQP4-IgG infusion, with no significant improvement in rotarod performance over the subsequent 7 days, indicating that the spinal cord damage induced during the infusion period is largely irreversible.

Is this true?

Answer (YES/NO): NO